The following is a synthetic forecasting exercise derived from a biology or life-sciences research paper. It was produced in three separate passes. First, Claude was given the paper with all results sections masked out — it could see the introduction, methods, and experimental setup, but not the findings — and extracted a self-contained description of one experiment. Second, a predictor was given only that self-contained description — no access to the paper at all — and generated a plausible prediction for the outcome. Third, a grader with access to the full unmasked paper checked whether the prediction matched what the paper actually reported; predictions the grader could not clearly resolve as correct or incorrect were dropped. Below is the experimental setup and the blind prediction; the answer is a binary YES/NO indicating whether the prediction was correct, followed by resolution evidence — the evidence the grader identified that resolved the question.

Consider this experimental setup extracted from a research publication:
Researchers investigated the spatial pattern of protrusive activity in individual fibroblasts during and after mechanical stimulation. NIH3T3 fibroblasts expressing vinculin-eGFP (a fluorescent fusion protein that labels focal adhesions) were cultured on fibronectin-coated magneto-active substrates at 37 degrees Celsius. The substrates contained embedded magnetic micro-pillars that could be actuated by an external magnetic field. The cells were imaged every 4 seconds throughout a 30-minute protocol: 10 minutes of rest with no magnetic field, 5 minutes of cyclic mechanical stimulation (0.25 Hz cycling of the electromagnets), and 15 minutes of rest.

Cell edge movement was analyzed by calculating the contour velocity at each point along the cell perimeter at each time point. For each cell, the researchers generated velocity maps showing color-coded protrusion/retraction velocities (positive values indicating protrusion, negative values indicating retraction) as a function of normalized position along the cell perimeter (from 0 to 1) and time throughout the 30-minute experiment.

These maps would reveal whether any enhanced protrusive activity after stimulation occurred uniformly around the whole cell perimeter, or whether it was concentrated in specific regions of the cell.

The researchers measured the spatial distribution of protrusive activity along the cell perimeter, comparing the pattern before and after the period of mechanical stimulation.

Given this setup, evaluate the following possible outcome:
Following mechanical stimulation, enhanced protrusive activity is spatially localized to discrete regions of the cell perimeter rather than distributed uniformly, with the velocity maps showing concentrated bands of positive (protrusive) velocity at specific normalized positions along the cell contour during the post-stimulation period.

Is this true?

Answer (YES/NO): YES